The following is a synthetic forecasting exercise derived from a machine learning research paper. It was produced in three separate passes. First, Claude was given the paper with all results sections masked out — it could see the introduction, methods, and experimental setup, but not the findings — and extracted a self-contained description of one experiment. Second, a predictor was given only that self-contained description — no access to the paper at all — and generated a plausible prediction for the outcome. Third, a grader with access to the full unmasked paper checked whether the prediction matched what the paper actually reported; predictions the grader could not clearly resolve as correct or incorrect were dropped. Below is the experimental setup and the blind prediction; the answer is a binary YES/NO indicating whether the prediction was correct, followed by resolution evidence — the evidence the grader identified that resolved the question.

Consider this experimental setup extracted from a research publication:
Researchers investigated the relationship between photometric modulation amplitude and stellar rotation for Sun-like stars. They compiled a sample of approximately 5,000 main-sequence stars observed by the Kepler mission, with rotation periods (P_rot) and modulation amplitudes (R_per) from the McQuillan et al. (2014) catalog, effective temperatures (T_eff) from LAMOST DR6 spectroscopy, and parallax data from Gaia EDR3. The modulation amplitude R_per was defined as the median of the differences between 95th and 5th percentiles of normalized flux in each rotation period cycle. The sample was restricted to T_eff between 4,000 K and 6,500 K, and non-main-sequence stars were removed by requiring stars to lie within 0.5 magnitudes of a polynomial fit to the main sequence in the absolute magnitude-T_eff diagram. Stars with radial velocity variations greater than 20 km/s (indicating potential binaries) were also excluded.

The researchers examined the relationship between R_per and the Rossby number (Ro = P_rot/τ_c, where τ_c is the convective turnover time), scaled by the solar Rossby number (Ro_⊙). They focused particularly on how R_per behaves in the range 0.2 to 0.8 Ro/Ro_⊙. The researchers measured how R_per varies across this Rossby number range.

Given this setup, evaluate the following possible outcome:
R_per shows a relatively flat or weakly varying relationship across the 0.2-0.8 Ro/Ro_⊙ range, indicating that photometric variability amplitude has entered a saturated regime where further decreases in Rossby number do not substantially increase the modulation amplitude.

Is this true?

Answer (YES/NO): NO